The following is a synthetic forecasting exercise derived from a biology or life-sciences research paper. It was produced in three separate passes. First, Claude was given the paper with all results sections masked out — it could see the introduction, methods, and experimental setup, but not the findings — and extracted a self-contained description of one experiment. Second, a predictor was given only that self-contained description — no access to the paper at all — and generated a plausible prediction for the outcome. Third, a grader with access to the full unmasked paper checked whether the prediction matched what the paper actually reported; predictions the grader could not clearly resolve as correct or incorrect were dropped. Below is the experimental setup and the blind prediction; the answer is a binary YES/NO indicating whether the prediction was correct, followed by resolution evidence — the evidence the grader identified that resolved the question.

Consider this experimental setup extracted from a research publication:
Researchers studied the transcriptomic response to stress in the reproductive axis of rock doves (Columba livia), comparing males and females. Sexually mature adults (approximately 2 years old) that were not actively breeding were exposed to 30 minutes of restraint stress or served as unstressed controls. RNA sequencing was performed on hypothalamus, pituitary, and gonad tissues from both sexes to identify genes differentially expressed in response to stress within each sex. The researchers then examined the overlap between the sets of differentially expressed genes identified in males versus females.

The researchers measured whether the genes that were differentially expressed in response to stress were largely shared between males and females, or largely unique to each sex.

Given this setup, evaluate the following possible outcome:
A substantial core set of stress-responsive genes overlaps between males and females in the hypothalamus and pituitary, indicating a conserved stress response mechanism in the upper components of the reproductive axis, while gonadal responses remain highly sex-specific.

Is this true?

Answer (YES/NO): NO